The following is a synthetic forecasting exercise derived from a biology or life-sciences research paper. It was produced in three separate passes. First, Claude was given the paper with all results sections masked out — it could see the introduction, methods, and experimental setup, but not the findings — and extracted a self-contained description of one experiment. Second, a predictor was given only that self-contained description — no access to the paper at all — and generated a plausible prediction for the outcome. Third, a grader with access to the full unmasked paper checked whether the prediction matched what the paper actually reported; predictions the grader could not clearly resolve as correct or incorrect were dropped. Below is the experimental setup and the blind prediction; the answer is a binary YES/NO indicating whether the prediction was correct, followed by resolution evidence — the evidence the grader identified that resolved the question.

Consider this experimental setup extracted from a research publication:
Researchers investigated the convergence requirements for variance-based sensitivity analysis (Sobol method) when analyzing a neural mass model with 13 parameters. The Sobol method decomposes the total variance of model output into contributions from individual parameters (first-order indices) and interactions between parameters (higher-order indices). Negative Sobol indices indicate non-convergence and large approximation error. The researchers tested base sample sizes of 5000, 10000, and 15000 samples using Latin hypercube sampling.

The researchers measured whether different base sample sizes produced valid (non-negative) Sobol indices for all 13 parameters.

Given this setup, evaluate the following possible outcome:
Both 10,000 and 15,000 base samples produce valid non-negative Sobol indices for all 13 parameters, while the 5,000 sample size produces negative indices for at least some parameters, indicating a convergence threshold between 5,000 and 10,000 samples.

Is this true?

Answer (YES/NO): NO